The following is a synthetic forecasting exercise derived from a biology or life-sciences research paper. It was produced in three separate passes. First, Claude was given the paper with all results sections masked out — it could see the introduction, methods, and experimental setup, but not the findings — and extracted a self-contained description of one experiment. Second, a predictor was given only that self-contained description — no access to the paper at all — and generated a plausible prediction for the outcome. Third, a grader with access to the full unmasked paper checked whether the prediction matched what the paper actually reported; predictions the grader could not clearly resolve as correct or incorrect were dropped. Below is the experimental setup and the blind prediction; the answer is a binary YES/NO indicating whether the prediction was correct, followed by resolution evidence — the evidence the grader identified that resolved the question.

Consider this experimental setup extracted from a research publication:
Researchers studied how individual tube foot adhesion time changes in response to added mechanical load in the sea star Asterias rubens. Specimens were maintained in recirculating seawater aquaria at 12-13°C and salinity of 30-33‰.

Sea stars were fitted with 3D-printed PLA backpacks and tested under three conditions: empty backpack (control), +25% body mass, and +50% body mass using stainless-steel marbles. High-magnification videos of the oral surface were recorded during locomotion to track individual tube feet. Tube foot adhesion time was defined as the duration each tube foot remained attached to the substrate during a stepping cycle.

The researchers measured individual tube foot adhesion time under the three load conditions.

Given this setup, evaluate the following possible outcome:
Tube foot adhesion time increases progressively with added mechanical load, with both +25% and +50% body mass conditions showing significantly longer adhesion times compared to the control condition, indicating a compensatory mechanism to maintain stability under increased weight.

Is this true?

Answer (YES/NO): YES